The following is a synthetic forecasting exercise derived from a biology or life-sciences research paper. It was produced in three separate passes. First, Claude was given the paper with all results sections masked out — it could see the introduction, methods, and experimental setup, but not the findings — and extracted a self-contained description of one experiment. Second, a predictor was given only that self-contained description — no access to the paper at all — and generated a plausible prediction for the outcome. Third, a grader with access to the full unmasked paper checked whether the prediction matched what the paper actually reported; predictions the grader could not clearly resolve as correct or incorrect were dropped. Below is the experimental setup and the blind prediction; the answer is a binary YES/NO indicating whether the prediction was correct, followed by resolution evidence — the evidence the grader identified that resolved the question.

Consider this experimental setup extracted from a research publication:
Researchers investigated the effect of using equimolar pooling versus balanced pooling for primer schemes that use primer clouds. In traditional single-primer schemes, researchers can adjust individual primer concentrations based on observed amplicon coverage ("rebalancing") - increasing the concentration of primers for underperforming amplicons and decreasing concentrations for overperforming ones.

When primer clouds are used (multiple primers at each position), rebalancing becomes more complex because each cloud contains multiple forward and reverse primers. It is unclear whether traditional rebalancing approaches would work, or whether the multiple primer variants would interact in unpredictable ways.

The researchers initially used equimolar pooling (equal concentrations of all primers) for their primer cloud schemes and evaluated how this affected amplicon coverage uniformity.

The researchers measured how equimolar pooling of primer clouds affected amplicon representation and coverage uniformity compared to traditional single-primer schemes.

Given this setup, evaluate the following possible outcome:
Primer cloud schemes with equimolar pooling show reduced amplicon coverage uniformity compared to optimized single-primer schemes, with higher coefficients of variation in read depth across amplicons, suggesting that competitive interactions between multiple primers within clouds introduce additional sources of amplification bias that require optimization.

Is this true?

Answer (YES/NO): NO